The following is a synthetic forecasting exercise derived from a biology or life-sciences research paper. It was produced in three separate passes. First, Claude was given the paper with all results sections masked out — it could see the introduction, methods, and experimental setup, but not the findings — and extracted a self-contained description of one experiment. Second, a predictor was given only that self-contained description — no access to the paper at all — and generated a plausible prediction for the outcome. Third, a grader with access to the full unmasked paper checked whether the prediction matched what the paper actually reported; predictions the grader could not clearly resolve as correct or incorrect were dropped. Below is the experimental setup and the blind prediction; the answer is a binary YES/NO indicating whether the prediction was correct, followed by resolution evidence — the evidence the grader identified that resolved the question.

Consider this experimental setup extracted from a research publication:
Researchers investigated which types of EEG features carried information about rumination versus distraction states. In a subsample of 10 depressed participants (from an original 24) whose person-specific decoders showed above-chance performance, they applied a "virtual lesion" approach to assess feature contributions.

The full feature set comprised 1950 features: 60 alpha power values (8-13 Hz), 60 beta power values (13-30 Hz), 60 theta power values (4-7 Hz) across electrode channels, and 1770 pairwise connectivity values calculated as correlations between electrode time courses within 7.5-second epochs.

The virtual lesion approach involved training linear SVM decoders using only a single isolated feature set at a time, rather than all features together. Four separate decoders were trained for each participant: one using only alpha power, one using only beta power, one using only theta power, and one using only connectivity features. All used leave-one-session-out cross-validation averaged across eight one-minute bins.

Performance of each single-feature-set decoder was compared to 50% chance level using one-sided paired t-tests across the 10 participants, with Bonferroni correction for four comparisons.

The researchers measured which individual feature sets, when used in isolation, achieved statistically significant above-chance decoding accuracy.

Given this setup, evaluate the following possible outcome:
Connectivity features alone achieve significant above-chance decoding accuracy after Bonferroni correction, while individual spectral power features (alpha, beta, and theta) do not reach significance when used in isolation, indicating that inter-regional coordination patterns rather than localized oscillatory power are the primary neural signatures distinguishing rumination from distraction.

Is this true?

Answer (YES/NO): NO